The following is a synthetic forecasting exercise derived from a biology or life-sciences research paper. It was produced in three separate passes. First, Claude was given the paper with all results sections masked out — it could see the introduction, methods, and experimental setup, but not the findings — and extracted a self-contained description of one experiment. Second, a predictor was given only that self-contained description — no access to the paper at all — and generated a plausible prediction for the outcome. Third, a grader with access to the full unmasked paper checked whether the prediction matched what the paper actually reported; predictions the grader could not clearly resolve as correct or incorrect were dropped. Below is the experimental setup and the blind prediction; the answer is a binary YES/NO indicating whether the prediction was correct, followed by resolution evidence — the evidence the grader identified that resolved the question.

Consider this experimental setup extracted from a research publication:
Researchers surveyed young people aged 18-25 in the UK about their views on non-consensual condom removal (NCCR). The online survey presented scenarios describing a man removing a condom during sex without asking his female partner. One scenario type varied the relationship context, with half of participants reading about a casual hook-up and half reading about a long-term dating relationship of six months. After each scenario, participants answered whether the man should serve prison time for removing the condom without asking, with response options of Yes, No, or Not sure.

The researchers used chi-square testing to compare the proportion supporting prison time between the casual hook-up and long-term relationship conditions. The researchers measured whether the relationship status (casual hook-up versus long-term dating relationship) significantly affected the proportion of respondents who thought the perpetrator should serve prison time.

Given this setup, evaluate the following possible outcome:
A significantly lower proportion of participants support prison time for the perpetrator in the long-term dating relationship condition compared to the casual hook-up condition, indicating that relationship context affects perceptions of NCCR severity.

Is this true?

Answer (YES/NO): YES